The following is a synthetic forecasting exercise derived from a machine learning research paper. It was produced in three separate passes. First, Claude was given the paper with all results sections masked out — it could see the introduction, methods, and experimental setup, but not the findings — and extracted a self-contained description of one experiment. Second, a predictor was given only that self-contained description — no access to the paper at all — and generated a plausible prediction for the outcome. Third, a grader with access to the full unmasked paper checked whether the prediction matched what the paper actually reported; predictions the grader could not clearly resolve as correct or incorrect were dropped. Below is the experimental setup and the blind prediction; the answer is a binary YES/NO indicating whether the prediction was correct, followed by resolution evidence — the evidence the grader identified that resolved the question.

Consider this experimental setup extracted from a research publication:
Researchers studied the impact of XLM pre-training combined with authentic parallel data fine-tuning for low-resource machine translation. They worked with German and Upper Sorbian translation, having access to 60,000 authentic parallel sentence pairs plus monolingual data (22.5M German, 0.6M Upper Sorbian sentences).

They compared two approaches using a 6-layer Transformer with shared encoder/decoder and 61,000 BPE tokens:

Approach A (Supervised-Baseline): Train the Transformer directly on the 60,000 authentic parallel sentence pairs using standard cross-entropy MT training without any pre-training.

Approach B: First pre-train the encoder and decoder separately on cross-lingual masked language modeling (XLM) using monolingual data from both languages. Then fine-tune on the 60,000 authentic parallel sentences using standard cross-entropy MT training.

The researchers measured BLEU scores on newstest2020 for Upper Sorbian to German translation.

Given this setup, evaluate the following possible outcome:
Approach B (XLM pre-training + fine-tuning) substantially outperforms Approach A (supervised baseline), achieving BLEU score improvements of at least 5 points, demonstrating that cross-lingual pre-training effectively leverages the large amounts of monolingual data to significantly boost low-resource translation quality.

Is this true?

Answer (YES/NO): YES